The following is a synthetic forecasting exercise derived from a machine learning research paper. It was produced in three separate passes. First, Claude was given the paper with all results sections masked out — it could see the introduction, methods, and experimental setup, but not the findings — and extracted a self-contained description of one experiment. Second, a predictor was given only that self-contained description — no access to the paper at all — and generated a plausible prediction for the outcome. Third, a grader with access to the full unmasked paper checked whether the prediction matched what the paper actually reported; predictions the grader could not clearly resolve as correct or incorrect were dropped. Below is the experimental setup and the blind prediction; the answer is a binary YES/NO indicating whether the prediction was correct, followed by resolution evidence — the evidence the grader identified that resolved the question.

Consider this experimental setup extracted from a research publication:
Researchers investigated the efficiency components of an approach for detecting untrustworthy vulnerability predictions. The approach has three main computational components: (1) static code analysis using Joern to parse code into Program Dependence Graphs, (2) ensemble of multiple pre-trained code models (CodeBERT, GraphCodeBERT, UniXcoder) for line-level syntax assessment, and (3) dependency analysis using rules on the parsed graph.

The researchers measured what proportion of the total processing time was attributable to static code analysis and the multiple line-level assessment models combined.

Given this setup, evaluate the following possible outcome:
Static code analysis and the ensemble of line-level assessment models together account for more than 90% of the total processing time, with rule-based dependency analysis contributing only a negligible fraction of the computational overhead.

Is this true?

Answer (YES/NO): NO